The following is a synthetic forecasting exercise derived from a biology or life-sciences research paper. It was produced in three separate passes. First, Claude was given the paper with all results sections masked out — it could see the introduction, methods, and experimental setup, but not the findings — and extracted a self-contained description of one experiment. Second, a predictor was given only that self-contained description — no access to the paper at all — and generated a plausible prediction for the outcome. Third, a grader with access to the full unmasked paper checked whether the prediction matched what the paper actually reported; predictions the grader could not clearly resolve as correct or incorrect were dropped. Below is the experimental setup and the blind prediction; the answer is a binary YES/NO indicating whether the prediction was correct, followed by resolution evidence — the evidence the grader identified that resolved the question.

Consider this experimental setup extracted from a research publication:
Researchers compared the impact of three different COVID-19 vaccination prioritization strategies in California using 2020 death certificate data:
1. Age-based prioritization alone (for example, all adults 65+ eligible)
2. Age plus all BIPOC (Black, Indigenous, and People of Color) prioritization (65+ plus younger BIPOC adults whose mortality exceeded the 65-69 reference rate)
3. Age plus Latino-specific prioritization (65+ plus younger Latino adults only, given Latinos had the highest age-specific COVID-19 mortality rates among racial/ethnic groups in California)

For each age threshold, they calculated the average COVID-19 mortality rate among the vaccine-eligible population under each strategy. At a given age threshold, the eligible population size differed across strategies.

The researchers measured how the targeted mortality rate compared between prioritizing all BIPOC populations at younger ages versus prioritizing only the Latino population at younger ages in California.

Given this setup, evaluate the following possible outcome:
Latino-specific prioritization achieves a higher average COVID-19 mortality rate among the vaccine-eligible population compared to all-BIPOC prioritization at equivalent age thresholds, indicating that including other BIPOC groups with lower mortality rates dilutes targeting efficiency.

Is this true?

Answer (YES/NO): YES